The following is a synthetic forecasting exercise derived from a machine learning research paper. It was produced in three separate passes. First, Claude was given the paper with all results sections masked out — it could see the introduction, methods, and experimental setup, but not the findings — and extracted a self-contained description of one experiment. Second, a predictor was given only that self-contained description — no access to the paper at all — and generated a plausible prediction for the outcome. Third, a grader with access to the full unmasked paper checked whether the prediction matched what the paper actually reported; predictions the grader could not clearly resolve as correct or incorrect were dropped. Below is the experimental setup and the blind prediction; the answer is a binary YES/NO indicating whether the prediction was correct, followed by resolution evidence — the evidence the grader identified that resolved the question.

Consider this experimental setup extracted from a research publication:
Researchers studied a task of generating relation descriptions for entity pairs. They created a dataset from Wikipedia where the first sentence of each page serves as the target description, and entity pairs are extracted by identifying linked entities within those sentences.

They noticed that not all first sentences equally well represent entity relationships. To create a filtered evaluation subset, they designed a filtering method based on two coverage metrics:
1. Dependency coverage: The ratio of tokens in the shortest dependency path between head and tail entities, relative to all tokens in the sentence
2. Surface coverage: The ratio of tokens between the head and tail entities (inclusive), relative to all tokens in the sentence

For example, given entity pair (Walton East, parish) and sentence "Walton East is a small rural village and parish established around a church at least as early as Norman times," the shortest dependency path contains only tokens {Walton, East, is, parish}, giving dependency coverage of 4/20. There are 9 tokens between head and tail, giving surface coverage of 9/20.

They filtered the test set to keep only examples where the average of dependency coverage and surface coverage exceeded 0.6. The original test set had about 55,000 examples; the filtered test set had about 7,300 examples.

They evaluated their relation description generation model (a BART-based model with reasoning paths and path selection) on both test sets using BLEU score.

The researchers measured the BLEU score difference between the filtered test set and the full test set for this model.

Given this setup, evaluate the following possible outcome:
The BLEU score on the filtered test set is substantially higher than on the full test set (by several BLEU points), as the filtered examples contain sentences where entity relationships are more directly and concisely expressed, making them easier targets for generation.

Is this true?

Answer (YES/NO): YES